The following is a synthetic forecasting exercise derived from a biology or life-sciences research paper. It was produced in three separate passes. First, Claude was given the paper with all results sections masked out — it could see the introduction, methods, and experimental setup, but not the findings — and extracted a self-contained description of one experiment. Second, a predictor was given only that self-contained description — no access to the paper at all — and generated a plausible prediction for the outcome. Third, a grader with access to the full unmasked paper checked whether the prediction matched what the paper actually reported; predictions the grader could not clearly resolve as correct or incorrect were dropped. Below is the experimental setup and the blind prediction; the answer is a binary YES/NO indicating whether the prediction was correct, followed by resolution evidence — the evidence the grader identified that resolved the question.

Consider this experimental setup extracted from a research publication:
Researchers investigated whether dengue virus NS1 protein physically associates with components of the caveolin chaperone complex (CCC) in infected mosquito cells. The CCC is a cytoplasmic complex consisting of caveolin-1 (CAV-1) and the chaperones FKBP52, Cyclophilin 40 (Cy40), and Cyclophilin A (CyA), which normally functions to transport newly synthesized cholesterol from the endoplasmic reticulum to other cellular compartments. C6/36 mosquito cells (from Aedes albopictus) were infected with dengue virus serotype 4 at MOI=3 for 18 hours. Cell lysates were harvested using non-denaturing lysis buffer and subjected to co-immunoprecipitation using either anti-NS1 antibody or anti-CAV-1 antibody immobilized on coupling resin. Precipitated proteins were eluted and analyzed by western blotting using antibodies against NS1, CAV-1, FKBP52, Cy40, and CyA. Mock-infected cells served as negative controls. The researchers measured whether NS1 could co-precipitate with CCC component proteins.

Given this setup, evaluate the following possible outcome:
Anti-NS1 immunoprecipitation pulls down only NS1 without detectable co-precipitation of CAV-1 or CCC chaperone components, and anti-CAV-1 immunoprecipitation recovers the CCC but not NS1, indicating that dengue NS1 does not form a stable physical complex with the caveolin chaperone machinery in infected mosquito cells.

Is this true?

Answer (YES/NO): NO